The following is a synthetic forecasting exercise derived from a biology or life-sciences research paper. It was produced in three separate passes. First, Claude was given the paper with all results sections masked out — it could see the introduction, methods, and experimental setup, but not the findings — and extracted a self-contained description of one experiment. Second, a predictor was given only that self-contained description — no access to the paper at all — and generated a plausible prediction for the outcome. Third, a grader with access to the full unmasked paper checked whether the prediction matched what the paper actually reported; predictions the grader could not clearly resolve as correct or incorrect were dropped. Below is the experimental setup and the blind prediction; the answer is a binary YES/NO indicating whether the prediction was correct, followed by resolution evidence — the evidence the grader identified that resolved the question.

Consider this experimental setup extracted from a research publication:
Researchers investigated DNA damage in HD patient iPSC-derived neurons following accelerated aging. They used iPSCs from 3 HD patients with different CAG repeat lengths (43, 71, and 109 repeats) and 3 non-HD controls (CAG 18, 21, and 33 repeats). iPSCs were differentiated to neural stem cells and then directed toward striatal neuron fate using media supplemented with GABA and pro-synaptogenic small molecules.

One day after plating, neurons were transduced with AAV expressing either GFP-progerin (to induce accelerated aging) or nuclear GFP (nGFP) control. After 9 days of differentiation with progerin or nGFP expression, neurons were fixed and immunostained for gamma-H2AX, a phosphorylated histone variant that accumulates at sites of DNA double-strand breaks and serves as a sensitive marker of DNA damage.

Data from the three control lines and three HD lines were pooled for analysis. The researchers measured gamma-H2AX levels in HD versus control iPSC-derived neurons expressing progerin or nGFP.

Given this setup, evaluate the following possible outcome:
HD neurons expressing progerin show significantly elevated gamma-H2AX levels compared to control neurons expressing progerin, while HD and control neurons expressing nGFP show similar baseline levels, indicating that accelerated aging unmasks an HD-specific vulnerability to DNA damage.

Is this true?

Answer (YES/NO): NO